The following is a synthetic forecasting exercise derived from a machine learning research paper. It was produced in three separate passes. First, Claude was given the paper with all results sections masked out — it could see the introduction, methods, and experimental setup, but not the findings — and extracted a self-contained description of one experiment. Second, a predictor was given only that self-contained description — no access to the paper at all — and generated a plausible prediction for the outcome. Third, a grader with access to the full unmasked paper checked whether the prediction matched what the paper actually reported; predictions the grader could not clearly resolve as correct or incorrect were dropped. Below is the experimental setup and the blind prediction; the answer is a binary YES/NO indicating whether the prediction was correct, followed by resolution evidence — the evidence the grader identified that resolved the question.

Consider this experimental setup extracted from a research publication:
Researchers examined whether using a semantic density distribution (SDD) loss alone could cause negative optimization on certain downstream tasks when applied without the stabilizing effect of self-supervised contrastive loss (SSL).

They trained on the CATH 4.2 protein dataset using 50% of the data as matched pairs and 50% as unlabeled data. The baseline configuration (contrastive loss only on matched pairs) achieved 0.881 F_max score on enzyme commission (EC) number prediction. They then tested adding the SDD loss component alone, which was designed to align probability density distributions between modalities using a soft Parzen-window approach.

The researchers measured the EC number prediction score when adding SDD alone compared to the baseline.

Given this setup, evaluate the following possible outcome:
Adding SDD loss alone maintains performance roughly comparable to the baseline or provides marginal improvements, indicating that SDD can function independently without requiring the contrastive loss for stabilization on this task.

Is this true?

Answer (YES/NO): NO